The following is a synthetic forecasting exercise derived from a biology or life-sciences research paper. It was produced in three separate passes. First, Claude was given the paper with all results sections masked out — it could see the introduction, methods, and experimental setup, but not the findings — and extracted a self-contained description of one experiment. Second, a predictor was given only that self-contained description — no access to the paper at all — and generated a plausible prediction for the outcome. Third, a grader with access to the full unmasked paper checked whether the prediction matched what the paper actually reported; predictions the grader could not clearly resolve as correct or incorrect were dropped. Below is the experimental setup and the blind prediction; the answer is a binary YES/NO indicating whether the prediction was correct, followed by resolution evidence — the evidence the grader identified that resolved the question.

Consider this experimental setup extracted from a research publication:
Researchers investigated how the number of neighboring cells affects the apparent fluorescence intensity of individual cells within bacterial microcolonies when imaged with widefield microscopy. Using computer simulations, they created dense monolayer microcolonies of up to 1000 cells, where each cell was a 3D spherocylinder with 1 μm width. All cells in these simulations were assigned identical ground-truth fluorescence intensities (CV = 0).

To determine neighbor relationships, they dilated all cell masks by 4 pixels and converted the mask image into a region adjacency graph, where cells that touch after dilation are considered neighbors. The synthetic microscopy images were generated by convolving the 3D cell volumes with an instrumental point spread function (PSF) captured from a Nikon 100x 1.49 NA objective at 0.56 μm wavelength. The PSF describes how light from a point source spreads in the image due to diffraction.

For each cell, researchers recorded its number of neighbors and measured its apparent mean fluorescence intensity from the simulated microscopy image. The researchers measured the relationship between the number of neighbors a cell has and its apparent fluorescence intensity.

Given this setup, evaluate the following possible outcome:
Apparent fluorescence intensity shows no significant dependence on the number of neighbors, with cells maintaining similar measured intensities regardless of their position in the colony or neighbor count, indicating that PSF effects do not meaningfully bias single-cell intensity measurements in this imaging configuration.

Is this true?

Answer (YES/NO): NO